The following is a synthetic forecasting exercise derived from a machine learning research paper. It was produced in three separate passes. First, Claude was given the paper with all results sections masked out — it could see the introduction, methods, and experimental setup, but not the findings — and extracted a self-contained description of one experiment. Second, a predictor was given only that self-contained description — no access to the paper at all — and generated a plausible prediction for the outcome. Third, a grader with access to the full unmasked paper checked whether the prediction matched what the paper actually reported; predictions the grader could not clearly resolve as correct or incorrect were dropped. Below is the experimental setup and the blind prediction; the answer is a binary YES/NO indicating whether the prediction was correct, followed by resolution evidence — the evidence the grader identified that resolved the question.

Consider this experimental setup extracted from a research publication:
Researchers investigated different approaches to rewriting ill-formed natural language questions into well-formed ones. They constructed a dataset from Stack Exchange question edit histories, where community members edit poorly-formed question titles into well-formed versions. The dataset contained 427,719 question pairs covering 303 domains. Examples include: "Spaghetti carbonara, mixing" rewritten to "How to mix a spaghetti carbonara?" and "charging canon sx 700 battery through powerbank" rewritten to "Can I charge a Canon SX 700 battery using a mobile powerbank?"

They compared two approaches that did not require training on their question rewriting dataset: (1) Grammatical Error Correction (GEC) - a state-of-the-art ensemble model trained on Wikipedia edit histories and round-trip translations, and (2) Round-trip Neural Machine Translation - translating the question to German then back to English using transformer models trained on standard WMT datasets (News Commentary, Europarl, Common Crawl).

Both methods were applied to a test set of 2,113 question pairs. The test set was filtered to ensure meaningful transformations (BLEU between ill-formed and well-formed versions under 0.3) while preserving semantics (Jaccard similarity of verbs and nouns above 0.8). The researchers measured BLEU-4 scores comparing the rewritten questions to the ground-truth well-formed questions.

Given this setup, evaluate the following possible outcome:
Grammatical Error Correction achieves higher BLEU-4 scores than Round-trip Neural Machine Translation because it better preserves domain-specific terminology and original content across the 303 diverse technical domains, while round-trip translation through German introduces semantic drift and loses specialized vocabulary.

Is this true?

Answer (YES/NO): NO